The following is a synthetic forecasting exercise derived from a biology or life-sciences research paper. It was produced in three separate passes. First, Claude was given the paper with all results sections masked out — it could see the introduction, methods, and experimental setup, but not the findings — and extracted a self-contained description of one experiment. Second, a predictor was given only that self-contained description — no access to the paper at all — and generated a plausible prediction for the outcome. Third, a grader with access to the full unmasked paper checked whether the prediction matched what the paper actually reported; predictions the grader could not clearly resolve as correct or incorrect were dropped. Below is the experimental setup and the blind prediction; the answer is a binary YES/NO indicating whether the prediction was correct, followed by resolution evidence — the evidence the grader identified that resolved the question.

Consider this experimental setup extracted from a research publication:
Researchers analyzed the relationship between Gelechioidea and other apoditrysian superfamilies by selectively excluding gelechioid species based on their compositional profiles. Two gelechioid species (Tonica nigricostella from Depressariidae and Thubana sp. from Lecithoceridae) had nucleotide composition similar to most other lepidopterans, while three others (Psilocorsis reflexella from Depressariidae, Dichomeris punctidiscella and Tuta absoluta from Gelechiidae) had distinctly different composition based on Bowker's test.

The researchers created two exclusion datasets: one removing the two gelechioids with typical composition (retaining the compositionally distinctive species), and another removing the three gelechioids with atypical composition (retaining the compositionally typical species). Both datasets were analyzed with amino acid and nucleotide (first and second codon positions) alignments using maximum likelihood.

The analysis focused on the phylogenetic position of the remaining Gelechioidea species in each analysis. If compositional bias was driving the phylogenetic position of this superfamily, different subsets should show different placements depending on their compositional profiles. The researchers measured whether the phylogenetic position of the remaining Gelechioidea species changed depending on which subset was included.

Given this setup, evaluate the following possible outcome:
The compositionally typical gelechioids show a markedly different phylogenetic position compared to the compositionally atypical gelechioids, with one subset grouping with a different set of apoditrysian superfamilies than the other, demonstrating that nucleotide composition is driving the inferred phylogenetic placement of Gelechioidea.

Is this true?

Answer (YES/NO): YES